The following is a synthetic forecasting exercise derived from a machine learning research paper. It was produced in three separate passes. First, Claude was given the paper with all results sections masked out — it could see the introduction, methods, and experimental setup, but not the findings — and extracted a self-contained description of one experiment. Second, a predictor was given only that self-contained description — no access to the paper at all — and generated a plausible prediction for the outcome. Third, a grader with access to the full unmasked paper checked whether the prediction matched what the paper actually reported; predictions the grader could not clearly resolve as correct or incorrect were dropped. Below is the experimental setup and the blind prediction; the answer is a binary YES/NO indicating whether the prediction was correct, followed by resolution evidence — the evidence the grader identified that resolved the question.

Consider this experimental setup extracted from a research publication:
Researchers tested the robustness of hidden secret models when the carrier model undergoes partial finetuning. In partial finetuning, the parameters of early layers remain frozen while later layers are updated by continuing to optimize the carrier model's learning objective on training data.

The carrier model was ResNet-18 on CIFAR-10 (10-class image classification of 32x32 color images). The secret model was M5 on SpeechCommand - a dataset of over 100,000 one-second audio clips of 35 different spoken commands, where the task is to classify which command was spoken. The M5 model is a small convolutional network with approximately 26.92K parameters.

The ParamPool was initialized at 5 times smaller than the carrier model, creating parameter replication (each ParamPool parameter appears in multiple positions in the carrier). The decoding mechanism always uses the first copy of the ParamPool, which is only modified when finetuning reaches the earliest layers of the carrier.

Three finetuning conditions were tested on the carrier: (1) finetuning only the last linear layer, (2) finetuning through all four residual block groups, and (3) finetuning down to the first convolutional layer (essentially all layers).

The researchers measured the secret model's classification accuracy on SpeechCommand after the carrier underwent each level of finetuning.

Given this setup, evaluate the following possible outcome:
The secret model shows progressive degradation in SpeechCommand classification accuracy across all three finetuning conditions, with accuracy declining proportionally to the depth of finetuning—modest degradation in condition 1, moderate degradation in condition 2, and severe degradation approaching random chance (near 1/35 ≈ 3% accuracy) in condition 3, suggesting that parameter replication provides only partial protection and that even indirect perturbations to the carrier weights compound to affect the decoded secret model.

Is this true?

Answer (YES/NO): NO